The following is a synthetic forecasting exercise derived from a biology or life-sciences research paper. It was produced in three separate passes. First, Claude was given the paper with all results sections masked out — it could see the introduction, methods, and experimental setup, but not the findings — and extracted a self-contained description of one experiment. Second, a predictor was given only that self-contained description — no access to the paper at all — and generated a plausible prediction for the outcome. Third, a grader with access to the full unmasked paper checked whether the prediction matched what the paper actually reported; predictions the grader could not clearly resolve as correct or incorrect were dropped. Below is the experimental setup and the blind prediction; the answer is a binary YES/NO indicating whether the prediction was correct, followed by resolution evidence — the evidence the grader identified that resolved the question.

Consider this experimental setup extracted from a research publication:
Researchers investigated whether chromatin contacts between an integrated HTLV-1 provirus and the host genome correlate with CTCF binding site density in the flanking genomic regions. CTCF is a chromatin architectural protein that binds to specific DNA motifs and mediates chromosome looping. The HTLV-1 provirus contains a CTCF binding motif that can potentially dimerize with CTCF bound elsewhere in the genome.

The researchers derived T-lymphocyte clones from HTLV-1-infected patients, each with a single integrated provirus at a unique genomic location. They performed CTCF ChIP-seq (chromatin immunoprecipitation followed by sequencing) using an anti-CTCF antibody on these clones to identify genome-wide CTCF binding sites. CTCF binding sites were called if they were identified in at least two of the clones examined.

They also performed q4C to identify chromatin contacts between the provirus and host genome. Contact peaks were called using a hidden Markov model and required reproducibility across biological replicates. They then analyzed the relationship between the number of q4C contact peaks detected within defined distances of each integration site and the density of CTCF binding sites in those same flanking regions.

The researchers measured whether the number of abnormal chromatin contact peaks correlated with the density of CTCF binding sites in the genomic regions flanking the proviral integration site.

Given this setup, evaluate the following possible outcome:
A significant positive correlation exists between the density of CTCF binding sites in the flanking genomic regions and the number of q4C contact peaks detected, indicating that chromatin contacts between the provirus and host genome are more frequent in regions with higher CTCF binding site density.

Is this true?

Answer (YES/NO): YES